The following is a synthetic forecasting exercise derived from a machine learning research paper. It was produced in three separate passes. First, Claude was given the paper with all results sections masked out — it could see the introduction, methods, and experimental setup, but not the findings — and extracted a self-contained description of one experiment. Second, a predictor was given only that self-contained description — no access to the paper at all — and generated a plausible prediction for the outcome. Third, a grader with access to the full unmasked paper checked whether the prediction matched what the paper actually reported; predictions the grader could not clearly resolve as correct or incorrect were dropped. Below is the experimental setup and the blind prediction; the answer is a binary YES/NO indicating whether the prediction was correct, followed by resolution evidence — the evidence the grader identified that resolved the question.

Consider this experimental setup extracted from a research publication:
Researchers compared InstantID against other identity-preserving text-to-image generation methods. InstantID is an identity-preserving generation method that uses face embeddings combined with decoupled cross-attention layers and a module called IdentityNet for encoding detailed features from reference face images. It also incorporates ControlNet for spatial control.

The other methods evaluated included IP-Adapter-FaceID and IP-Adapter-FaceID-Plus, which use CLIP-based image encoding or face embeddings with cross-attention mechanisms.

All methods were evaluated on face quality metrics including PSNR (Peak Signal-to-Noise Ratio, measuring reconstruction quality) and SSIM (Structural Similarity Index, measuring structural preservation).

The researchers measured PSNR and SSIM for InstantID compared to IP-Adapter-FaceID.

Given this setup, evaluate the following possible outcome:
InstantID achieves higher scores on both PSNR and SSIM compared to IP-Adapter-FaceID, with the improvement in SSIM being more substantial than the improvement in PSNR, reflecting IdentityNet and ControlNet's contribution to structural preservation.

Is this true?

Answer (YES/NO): NO